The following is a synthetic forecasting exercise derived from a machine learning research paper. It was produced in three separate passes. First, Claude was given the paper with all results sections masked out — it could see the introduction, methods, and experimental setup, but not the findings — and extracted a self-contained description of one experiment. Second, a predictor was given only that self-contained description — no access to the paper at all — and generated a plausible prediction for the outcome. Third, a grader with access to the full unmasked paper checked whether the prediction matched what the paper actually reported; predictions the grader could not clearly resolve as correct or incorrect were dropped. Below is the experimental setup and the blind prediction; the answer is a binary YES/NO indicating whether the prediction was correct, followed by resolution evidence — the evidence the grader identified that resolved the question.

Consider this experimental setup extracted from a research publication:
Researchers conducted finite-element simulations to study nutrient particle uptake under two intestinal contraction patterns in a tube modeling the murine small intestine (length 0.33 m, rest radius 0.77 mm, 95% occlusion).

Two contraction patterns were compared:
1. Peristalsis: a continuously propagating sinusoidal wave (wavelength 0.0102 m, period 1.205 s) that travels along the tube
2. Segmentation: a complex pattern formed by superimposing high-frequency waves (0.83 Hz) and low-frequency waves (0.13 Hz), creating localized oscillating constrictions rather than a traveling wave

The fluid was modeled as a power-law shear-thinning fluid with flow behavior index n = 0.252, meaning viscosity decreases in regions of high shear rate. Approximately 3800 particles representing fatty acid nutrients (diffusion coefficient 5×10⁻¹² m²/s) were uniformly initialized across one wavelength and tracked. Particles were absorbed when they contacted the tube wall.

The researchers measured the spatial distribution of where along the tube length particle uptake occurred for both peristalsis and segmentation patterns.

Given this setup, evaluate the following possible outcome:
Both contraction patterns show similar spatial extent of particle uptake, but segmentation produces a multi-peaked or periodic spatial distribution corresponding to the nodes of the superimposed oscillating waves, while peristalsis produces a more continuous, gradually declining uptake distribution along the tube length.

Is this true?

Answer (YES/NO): NO